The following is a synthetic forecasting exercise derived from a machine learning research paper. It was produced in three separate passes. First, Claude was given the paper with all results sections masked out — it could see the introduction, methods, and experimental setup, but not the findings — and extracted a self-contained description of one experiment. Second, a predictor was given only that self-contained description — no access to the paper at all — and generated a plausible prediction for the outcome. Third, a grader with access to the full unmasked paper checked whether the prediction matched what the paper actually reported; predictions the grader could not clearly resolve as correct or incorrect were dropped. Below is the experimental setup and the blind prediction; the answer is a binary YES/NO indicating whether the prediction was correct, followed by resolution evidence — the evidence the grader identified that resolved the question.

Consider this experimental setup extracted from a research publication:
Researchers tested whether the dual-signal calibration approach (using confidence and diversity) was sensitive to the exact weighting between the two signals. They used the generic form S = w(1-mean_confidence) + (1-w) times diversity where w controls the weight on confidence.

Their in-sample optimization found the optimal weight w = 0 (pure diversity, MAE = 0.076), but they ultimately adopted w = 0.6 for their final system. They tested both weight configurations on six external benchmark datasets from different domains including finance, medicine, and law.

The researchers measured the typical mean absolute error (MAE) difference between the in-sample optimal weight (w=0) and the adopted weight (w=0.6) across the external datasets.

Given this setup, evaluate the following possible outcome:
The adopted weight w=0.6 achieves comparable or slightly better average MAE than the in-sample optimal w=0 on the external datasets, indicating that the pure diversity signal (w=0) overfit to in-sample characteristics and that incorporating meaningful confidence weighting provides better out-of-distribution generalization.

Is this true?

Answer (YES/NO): YES